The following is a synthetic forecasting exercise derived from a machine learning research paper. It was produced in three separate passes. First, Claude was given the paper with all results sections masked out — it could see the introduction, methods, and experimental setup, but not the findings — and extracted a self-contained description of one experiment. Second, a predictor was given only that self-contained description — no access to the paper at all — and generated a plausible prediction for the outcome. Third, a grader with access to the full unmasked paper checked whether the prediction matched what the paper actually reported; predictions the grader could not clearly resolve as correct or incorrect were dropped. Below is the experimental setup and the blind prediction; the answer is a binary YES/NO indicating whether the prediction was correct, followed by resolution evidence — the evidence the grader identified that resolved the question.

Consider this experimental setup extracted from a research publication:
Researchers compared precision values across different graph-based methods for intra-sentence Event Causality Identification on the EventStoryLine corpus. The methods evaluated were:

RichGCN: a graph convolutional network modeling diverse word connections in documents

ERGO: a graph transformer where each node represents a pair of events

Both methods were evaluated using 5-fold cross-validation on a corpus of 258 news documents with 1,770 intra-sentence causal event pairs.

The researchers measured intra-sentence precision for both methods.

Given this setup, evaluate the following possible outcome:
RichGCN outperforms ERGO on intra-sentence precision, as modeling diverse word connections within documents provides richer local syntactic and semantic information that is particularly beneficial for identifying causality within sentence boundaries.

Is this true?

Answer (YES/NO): NO